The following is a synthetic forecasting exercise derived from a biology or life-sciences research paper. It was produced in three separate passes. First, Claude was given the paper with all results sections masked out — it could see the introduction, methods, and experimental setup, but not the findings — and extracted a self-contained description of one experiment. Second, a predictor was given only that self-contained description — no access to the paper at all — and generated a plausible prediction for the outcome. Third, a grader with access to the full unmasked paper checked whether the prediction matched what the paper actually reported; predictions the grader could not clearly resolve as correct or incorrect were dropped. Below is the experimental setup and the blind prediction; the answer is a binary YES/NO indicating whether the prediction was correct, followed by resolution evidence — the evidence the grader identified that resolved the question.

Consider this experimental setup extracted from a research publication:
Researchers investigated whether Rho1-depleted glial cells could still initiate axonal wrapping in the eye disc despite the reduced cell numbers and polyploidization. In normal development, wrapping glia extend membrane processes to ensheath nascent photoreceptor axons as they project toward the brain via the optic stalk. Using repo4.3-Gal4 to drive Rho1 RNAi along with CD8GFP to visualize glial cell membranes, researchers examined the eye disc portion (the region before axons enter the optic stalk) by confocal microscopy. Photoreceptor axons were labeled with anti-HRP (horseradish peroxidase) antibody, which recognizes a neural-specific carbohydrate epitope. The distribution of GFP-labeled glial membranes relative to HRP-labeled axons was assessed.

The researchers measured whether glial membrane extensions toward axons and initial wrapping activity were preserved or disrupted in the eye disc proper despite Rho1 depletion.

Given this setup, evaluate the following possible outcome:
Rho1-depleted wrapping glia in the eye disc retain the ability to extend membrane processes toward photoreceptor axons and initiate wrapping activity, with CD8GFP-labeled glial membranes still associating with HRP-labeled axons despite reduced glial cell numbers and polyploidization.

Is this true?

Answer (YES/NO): YES